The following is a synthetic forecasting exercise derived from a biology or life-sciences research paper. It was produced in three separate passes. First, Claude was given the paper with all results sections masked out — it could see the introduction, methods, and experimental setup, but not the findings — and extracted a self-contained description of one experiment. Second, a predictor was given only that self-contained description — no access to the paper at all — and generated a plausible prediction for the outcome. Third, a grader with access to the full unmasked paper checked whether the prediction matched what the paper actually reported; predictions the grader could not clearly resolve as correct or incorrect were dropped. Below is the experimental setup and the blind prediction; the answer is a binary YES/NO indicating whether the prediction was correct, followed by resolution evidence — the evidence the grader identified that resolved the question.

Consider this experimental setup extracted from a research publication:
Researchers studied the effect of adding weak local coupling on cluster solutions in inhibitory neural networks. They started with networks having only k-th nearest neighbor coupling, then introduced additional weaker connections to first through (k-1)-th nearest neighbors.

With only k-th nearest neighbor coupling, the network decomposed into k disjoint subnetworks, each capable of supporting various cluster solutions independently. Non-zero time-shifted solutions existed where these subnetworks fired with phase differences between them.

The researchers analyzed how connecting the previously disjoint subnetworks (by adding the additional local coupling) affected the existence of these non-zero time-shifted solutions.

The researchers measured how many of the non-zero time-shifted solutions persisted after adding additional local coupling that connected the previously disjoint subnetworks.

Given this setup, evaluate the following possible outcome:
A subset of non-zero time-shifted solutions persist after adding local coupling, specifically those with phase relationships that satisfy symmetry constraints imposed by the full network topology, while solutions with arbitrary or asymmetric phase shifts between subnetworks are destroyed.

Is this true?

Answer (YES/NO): YES